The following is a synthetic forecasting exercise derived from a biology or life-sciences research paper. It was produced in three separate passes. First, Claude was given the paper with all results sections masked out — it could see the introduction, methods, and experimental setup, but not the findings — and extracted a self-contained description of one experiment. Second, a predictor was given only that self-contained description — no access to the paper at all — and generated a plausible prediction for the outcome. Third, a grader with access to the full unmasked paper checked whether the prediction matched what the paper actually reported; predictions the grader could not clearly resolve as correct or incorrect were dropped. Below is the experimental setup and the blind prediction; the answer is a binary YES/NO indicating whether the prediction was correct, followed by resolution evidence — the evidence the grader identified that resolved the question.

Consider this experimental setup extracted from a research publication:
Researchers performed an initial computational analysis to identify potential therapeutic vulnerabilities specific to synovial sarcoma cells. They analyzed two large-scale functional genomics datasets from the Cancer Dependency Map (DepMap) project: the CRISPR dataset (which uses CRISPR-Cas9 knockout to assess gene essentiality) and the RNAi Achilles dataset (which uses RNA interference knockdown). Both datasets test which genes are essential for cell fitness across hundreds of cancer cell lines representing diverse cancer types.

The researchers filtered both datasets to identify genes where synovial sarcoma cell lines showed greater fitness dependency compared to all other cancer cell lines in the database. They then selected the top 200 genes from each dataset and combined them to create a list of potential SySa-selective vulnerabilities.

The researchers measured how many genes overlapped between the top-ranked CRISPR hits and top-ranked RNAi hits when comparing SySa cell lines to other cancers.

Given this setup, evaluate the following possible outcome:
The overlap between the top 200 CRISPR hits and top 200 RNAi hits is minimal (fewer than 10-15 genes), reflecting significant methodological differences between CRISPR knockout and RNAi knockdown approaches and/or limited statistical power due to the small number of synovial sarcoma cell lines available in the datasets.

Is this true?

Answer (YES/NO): NO